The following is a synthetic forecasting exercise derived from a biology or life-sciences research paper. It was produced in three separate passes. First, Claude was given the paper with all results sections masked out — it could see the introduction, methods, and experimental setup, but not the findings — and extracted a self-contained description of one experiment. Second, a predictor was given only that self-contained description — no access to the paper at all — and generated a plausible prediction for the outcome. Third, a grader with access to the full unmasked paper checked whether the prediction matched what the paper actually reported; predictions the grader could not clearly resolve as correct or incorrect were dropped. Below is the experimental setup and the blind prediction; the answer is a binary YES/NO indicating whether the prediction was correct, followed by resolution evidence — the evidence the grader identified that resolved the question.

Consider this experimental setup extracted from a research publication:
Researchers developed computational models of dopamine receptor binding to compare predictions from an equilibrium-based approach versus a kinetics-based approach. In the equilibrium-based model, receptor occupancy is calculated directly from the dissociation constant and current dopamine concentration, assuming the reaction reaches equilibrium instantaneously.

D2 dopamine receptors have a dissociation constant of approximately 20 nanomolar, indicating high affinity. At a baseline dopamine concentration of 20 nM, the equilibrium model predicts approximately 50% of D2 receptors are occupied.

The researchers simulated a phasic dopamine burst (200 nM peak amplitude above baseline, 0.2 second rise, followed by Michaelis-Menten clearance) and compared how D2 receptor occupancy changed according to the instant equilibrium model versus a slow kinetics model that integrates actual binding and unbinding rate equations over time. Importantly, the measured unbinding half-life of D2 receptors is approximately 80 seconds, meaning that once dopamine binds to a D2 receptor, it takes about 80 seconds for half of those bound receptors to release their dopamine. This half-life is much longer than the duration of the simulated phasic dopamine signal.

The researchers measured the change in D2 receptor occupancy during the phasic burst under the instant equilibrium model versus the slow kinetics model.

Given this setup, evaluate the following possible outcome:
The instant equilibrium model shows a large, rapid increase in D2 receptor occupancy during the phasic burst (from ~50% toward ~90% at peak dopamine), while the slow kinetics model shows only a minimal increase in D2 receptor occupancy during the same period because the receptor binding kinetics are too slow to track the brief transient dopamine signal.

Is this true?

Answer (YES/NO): NO